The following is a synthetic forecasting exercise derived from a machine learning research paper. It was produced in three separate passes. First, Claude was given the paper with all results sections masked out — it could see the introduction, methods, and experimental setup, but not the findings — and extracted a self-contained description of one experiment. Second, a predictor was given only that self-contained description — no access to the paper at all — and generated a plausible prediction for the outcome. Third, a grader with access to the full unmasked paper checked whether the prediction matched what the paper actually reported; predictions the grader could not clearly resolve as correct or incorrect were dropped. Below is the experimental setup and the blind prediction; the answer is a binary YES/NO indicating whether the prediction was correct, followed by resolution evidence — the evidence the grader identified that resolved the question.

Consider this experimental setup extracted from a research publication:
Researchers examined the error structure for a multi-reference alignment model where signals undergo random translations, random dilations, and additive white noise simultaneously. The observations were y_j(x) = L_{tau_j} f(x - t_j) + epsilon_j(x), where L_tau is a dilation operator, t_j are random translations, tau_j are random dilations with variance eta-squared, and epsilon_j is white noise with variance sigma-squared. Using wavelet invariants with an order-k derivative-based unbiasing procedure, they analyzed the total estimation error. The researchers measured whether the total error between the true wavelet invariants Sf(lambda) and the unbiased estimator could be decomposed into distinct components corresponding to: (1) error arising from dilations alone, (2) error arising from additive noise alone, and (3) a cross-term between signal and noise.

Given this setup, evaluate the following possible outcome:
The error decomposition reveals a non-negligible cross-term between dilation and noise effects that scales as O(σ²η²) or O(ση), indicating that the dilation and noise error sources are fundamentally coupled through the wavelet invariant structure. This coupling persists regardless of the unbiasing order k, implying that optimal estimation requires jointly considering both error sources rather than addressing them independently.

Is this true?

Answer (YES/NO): NO